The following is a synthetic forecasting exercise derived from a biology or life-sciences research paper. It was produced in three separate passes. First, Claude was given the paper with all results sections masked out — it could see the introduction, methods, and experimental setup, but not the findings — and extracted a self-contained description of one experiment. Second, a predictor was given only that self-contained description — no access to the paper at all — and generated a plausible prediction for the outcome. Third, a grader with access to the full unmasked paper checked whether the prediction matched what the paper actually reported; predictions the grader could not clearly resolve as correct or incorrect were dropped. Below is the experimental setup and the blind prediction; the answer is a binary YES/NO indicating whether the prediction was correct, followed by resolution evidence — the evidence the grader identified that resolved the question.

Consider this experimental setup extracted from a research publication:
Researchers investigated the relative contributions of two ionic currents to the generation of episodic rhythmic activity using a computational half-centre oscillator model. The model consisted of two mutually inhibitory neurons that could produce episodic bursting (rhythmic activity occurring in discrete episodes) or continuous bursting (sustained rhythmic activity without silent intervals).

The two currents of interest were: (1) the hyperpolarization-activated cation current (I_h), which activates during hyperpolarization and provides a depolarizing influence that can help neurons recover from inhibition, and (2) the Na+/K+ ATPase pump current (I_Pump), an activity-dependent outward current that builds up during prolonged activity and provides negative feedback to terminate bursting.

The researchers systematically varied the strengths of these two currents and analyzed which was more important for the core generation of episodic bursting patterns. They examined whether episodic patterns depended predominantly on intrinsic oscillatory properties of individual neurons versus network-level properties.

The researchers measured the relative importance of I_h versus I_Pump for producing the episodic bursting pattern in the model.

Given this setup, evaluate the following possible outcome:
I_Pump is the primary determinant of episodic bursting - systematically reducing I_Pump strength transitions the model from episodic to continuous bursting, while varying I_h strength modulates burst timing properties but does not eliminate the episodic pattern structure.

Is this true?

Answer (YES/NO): NO